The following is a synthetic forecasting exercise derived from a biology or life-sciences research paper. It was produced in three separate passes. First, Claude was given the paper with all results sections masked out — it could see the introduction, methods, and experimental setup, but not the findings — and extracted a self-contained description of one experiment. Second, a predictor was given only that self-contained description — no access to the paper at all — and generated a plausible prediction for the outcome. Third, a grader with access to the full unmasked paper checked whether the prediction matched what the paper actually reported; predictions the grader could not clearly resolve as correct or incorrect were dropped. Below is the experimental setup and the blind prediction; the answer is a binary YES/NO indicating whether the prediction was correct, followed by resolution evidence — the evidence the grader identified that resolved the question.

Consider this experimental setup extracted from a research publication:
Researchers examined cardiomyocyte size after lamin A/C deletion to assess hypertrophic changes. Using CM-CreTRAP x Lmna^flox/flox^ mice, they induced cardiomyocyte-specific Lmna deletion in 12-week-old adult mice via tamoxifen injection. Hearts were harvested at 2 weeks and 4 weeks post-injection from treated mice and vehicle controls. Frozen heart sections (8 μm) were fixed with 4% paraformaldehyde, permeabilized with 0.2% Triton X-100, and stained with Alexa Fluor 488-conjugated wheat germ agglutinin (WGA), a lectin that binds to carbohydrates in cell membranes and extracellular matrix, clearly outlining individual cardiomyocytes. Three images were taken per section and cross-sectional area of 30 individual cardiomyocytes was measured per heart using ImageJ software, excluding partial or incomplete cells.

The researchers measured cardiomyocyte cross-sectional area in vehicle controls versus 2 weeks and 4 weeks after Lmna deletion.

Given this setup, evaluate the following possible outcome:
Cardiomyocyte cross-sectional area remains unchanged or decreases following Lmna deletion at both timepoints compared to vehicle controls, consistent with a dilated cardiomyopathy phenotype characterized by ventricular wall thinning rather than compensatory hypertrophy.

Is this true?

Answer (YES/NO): NO